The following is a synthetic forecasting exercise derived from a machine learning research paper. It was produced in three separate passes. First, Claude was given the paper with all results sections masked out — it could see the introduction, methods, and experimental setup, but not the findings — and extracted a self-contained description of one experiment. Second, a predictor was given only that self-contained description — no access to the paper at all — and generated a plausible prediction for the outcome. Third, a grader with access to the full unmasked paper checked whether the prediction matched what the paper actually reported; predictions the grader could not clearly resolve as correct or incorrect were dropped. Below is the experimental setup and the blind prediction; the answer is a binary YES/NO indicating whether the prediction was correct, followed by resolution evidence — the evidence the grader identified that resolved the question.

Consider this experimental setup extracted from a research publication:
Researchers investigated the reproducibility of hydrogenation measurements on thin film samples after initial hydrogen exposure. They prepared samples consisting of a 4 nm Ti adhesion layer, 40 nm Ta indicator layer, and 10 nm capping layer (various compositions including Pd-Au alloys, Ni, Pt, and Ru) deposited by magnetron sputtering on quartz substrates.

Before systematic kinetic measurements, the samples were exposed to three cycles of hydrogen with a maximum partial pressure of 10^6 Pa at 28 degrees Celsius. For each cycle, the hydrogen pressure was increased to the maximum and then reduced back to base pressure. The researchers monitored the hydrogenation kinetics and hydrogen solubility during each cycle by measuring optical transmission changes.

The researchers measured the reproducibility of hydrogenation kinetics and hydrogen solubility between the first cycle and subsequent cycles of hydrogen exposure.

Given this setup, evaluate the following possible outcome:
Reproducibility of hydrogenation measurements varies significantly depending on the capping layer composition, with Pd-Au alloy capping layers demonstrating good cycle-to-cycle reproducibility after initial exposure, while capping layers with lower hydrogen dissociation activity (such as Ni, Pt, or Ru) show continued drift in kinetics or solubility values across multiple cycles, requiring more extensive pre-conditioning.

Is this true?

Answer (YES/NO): NO